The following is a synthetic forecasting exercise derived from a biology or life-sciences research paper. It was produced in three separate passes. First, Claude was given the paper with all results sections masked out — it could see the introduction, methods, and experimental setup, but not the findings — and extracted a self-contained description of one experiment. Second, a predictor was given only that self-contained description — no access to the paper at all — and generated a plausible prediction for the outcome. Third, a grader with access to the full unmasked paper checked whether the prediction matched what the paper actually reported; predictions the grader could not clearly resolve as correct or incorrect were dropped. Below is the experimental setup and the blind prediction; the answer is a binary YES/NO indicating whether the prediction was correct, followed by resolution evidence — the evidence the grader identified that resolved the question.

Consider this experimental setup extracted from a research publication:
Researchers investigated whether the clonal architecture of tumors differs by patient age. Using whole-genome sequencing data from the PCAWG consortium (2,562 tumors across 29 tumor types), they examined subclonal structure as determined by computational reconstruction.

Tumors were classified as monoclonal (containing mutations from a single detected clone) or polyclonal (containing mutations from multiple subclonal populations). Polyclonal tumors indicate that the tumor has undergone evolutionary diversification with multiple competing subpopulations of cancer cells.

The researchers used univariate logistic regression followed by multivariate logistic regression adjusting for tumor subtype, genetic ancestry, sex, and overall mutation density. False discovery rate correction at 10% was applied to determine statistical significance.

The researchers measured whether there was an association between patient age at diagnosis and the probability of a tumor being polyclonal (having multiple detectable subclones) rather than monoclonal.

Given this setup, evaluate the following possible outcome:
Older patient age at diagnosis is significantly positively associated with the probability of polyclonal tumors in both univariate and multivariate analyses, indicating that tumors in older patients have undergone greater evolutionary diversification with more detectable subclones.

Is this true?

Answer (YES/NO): NO